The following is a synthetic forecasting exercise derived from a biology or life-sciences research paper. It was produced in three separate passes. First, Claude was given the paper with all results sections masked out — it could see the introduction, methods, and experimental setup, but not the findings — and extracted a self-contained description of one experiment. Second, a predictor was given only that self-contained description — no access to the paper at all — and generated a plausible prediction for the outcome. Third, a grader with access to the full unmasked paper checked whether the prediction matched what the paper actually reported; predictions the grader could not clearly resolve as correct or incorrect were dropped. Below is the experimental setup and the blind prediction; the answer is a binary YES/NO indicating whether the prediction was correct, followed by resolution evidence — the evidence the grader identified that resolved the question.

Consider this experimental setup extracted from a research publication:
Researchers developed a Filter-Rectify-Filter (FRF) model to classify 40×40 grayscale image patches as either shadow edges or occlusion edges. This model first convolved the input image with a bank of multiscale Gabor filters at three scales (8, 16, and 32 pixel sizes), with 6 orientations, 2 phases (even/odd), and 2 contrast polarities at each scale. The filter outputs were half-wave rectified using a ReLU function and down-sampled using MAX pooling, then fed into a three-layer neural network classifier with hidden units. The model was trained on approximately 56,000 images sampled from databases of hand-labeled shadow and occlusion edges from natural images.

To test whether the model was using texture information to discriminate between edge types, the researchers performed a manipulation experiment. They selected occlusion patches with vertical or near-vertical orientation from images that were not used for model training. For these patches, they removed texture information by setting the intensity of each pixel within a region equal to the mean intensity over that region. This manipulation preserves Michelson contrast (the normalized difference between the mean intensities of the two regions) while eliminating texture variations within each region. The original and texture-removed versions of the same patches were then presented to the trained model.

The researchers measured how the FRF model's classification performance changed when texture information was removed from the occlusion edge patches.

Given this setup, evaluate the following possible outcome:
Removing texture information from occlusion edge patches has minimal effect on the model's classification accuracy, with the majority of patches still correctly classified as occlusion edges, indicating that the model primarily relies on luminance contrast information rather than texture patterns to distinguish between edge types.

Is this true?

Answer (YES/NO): NO